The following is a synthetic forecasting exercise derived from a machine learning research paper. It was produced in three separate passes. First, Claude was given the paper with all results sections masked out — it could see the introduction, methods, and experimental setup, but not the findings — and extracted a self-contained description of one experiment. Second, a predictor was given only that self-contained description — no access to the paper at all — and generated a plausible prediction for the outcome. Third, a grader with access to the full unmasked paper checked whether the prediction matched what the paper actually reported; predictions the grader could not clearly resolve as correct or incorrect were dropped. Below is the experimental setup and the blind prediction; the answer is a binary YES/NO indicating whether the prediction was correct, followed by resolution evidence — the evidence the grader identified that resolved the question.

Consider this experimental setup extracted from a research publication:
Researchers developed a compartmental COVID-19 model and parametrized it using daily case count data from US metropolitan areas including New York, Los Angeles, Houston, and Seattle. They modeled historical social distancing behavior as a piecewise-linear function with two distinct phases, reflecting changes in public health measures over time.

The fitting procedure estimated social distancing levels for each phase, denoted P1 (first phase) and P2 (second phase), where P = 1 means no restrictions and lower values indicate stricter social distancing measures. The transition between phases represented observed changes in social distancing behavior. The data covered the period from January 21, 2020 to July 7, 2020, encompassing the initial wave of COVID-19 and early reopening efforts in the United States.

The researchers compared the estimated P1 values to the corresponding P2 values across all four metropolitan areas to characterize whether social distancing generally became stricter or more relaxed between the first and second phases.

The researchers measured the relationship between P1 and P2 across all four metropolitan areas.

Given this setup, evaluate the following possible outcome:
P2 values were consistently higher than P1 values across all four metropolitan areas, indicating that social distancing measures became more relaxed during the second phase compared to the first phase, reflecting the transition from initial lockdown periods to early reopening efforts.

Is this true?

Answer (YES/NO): YES